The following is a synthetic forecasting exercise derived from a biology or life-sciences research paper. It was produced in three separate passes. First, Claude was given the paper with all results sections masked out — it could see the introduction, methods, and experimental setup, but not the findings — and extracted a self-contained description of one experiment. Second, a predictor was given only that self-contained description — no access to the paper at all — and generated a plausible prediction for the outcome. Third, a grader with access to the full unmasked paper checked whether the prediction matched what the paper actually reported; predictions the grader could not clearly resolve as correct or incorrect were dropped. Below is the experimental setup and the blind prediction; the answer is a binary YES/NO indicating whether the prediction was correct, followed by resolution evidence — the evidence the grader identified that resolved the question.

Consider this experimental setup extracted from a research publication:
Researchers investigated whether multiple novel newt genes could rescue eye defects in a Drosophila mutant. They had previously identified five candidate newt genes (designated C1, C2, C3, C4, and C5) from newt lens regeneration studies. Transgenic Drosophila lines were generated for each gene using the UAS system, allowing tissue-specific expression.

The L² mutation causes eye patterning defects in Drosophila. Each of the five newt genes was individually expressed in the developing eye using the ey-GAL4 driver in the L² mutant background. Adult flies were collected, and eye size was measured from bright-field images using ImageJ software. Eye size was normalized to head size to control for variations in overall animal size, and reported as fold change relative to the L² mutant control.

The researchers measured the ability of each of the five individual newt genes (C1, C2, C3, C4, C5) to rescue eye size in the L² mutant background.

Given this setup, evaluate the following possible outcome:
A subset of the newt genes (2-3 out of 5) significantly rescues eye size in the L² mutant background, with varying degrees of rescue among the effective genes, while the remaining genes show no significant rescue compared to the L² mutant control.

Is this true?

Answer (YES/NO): NO